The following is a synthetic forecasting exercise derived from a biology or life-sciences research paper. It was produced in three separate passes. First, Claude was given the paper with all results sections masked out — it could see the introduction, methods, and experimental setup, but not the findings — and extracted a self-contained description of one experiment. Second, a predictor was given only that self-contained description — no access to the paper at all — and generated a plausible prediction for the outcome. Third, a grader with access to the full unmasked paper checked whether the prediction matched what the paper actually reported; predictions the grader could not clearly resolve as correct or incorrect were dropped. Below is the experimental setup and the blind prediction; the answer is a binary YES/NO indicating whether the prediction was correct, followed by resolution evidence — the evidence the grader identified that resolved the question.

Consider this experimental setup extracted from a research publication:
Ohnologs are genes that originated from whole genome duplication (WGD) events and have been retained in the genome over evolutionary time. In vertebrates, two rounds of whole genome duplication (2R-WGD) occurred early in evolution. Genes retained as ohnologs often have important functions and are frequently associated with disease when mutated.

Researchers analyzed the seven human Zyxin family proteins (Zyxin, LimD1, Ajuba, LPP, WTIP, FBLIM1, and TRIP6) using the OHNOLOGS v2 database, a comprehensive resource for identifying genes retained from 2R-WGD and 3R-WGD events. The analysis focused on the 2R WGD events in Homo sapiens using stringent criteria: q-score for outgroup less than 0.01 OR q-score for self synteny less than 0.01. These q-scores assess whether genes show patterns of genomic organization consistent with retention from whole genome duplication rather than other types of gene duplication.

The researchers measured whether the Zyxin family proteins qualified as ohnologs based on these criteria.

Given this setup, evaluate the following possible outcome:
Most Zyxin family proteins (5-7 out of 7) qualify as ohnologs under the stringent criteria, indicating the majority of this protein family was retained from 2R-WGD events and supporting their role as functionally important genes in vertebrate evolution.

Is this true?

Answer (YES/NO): YES